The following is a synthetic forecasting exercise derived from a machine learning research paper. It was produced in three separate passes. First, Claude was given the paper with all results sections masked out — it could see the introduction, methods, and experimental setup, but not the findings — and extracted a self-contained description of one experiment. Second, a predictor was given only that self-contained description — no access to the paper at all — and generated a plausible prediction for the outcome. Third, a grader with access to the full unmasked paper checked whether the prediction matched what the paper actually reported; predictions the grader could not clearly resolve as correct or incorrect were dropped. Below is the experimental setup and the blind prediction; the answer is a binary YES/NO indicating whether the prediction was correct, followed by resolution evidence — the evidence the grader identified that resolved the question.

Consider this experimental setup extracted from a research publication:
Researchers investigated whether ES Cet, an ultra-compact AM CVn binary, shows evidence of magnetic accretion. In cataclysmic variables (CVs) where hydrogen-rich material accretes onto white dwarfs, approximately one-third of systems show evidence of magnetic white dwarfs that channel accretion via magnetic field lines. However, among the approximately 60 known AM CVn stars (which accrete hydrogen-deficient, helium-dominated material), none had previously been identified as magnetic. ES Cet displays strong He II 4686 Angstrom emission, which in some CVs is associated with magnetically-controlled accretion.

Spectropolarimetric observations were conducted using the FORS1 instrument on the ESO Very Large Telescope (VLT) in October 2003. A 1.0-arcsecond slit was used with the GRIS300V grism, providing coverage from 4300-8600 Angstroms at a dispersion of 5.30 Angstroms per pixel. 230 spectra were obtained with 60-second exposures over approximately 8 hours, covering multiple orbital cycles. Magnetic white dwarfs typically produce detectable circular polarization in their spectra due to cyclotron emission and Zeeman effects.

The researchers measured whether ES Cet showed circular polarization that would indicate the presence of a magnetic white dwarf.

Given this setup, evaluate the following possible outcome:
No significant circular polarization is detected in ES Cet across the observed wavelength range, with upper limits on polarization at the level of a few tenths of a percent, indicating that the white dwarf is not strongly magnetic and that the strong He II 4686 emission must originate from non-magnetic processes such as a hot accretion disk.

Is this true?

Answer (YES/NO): YES